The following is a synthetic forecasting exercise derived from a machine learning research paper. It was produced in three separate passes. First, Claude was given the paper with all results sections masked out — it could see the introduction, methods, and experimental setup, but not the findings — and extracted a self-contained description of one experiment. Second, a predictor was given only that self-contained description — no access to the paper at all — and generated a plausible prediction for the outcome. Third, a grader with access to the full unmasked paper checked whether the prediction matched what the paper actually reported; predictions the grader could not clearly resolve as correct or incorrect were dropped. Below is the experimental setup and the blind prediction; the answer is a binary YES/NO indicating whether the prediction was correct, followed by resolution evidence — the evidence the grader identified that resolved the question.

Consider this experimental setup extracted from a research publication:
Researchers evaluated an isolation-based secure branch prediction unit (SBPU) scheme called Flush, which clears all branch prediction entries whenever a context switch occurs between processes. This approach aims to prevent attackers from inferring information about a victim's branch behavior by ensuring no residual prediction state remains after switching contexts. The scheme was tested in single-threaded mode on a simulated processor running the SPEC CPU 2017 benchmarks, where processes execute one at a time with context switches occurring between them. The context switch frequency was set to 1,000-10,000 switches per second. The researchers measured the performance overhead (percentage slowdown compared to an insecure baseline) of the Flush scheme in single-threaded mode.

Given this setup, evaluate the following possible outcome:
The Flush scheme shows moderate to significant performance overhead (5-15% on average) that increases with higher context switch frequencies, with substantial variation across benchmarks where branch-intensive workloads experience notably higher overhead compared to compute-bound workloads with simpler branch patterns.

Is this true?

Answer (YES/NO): NO